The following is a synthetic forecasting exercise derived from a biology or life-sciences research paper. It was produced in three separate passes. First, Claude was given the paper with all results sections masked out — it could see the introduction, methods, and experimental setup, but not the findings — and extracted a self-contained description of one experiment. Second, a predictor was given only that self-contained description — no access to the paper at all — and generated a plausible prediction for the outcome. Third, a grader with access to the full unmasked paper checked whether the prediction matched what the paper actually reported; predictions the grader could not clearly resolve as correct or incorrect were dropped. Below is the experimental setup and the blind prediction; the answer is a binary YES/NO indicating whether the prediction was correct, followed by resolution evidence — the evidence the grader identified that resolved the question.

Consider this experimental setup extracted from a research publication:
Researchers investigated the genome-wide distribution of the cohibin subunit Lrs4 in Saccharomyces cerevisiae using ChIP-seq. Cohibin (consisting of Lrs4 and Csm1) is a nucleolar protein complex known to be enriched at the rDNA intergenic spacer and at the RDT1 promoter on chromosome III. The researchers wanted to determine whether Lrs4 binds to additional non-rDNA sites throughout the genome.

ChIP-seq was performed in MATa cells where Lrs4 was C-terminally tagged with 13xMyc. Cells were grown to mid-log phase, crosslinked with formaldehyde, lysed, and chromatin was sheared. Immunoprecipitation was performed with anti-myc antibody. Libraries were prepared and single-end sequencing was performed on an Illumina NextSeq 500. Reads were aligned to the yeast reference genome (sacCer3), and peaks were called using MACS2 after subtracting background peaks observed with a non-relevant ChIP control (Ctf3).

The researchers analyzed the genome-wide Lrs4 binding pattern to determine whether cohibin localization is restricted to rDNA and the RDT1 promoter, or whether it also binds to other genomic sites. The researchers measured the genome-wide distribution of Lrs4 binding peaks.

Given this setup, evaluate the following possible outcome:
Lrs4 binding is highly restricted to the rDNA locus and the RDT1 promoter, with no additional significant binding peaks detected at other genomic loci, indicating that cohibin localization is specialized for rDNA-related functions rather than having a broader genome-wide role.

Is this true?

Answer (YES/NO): NO